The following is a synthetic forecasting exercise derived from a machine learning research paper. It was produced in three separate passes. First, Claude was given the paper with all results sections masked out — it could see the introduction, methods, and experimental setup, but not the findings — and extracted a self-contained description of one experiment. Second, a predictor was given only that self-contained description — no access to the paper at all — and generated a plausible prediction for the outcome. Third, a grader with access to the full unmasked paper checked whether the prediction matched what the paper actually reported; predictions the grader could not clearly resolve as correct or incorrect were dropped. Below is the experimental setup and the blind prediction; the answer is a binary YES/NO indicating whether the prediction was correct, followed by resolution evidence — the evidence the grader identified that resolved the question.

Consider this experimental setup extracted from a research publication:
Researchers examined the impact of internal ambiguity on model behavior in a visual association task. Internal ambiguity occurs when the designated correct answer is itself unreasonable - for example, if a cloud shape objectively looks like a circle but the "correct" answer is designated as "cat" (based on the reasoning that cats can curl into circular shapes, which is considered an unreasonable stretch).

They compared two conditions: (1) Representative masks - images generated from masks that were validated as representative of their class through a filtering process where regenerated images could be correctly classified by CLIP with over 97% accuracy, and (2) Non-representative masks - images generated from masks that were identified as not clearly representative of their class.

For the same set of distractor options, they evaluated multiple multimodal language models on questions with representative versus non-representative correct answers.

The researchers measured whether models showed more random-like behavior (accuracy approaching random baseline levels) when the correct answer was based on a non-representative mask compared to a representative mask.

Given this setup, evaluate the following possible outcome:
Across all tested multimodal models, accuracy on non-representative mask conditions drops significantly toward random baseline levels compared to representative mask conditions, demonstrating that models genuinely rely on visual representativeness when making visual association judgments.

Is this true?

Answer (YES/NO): NO